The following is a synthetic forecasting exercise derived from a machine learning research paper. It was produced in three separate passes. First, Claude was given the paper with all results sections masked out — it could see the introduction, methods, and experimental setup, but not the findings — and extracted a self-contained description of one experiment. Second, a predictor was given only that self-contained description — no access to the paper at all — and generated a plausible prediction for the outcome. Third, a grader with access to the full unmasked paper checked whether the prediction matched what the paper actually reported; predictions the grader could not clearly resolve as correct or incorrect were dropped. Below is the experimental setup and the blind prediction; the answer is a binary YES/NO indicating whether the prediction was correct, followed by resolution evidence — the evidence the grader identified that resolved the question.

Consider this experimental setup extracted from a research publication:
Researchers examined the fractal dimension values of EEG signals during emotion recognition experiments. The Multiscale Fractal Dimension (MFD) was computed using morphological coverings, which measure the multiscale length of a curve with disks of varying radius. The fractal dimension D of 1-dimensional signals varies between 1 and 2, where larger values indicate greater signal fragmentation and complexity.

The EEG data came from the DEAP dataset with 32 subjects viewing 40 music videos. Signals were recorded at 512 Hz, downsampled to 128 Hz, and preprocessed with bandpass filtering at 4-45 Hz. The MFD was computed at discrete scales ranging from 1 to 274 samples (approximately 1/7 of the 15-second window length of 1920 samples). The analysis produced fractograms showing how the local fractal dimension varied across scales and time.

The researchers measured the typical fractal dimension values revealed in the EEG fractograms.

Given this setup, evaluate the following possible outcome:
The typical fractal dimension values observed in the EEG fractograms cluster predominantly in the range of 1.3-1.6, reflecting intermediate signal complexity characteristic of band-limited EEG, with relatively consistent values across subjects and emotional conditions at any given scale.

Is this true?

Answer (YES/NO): NO